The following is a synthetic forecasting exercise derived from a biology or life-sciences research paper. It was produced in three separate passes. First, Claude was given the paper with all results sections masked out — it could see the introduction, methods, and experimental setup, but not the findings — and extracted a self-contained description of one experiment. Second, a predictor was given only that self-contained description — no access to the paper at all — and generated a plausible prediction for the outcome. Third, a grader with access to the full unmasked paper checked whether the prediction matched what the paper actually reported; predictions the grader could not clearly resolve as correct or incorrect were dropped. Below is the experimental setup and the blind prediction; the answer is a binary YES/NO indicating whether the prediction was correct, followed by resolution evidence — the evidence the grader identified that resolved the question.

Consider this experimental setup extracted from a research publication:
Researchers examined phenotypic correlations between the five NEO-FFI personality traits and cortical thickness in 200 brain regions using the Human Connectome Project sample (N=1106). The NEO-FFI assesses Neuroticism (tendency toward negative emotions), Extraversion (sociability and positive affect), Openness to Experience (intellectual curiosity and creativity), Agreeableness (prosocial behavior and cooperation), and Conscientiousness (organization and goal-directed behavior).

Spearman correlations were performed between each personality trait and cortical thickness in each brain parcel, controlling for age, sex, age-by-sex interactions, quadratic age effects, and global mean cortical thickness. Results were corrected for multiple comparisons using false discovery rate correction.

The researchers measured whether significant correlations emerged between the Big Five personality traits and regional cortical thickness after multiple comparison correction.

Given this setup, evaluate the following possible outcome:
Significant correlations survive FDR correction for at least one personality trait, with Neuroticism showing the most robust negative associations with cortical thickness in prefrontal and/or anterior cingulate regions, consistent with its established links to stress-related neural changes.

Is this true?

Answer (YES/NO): NO